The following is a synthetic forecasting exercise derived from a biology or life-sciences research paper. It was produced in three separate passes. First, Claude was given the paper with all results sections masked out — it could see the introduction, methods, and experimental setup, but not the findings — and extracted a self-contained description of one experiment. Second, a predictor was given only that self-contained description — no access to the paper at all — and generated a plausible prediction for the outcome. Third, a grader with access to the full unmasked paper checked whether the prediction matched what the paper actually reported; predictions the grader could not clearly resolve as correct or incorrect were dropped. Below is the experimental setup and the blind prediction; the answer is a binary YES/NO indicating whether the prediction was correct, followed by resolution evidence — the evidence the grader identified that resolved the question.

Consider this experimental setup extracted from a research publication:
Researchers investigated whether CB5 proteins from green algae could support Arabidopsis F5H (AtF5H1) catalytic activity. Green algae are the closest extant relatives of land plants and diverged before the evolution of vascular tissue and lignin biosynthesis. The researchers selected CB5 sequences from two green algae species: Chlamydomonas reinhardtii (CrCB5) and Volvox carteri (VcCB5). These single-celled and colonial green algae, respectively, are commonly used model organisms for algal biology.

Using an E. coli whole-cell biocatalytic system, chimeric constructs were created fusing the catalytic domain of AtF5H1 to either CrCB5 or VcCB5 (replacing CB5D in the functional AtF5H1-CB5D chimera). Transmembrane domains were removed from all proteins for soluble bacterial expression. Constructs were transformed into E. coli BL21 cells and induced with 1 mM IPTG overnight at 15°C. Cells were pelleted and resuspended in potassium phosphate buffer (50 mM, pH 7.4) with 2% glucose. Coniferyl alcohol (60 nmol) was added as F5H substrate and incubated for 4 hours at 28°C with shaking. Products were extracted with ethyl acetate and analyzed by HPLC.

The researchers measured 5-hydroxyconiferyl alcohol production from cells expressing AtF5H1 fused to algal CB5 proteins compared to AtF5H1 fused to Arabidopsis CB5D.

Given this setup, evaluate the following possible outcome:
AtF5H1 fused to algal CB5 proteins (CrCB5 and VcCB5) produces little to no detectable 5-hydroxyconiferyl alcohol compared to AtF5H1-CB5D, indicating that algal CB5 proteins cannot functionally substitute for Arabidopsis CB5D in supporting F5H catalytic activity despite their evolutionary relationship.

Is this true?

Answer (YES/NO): YES